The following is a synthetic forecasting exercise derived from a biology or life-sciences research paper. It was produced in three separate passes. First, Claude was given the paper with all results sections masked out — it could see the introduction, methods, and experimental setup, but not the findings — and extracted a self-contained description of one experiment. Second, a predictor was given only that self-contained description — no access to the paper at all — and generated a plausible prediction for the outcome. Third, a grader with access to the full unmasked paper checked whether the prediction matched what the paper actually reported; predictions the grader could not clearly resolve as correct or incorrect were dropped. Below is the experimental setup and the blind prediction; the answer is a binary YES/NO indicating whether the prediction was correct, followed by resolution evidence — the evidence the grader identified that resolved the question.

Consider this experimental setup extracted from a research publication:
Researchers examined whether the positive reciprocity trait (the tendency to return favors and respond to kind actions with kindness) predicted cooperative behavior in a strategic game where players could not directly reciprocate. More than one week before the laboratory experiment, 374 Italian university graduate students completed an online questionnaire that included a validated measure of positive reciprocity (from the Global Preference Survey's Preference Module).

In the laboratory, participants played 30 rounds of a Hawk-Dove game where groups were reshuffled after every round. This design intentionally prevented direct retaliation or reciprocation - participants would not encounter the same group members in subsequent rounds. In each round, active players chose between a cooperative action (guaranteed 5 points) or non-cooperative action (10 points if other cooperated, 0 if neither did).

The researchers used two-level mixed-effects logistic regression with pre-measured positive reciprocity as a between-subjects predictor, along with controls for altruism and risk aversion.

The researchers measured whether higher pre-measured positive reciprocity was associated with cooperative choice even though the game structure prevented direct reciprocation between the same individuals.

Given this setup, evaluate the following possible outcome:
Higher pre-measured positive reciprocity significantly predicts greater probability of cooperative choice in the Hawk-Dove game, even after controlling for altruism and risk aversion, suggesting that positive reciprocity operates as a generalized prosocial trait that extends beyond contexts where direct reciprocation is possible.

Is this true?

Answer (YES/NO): NO